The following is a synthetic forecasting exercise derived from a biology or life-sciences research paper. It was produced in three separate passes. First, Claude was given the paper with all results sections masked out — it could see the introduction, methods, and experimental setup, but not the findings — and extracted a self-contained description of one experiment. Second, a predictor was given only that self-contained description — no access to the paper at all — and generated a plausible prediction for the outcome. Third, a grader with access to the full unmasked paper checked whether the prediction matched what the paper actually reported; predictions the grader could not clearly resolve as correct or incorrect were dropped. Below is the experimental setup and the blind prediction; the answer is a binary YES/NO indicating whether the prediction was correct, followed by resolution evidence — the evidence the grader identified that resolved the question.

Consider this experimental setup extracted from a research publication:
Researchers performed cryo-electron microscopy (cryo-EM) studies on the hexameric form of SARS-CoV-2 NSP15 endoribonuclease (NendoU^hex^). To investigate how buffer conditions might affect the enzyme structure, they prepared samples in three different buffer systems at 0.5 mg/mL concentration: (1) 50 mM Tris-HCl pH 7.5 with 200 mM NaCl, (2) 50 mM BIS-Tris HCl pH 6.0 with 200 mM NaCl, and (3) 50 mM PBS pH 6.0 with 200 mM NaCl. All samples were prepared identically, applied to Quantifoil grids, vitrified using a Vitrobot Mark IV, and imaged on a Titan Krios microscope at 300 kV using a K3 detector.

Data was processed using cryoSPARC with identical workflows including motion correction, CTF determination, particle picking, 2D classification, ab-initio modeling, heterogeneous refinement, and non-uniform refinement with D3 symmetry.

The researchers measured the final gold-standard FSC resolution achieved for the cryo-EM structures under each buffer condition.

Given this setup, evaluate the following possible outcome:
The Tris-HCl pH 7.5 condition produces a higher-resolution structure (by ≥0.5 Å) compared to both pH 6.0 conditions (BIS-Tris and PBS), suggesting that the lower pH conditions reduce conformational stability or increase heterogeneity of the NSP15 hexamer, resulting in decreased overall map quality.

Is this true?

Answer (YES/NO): NO